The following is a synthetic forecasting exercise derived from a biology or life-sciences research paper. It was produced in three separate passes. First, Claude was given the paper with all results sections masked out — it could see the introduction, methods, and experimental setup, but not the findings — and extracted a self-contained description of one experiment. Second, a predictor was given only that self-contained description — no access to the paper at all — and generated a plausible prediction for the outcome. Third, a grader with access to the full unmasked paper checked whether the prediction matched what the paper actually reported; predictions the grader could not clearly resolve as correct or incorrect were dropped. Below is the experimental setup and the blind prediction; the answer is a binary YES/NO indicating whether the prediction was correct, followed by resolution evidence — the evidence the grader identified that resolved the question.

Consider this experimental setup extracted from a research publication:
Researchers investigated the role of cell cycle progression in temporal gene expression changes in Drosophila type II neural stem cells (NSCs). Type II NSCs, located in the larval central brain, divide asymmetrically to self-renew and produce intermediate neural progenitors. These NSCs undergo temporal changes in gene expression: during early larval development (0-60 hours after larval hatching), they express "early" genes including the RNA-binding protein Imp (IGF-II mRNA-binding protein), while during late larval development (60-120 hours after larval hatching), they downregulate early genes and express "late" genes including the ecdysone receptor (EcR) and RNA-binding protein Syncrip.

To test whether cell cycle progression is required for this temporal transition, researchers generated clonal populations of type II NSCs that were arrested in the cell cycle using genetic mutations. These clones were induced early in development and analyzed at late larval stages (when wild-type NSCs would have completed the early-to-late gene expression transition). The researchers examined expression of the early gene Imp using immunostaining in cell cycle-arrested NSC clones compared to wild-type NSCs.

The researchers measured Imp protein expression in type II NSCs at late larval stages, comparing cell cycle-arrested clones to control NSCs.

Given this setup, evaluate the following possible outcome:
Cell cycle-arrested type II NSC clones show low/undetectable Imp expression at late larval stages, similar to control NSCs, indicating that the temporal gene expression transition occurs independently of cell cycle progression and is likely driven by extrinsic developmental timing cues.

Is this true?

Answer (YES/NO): NO